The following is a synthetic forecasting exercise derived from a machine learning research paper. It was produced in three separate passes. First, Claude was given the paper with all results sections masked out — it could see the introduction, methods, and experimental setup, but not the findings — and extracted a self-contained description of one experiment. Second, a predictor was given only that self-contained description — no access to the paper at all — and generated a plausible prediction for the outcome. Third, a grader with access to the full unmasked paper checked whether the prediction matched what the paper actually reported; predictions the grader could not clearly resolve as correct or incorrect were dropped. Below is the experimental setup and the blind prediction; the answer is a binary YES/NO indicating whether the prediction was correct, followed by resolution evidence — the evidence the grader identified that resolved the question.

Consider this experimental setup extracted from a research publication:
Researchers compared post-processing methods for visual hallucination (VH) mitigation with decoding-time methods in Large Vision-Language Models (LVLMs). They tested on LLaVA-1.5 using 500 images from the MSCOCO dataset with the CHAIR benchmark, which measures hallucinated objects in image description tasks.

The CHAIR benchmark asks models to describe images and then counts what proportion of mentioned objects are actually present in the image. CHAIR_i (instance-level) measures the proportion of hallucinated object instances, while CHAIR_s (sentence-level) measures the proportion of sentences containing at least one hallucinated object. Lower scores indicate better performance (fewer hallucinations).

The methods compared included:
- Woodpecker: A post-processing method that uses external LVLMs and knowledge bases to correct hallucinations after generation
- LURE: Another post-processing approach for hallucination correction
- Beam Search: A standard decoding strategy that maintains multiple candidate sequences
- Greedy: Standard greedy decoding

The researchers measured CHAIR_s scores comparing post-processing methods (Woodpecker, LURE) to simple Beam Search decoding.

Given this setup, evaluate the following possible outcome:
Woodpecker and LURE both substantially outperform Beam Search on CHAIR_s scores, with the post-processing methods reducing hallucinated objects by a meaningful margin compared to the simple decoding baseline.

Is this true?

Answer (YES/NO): NO